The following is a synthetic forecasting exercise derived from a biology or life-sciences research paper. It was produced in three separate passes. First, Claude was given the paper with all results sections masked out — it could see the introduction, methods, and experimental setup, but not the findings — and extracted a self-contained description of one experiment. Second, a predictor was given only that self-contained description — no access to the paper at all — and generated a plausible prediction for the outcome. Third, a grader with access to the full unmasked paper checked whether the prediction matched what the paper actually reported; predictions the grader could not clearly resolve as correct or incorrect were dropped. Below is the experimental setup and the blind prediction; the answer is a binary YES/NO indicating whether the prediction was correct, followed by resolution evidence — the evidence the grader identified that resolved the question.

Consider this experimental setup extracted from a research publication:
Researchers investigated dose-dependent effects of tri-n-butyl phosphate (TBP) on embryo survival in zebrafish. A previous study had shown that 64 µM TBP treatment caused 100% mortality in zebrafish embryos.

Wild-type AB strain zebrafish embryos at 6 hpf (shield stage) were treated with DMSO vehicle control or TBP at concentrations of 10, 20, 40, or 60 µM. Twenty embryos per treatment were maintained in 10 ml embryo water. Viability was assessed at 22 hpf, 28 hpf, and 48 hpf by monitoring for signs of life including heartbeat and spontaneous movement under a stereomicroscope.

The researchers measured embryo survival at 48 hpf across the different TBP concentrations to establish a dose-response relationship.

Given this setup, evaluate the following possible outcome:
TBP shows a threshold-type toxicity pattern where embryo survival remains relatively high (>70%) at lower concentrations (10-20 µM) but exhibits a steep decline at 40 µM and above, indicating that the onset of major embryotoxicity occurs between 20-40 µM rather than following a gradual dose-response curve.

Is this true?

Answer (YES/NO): NO